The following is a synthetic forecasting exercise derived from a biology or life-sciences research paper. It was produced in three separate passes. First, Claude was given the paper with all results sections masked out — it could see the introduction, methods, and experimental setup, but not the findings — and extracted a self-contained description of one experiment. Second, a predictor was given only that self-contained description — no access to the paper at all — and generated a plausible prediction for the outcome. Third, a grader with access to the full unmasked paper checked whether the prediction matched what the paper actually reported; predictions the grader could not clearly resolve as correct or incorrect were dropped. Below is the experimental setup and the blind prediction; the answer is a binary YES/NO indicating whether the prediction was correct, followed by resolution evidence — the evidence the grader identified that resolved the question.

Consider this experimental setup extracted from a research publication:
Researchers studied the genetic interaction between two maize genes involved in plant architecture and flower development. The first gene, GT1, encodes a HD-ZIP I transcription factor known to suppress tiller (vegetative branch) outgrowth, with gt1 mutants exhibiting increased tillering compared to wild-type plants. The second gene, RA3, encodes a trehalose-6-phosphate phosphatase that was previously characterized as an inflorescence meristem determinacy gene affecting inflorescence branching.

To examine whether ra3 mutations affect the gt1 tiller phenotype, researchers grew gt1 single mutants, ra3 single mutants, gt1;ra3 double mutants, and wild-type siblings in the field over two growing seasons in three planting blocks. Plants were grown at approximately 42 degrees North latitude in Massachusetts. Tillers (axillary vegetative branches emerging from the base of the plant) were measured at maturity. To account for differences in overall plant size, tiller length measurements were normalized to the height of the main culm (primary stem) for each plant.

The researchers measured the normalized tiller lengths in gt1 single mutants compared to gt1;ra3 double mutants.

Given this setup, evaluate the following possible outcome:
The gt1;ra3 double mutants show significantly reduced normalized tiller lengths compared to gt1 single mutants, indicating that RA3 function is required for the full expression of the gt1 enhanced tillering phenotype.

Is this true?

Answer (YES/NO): NO